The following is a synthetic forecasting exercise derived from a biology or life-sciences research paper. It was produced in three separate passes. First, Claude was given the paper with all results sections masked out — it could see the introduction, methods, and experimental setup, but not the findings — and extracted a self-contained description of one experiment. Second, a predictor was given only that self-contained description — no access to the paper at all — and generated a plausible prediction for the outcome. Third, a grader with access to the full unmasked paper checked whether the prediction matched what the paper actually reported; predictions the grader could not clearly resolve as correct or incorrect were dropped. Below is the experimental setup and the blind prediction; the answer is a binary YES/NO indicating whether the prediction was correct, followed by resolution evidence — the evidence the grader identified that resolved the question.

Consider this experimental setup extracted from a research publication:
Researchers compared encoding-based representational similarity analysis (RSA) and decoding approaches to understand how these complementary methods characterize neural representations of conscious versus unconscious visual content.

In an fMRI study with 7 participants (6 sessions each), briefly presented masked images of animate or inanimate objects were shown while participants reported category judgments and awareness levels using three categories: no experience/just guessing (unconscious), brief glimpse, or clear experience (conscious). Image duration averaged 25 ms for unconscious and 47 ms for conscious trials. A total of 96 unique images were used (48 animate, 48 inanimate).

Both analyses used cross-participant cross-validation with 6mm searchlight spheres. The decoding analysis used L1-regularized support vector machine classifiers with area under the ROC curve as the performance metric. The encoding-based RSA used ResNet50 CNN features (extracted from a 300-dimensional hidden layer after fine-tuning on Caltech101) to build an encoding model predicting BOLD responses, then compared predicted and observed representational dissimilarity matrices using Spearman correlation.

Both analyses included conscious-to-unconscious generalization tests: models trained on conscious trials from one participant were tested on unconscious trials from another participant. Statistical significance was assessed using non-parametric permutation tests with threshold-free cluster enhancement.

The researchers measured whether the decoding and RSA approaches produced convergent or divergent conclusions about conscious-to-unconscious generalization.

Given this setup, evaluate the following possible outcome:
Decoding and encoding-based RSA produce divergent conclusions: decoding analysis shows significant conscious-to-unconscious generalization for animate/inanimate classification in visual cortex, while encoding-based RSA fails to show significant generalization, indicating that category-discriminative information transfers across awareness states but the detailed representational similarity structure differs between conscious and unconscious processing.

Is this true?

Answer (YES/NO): NO